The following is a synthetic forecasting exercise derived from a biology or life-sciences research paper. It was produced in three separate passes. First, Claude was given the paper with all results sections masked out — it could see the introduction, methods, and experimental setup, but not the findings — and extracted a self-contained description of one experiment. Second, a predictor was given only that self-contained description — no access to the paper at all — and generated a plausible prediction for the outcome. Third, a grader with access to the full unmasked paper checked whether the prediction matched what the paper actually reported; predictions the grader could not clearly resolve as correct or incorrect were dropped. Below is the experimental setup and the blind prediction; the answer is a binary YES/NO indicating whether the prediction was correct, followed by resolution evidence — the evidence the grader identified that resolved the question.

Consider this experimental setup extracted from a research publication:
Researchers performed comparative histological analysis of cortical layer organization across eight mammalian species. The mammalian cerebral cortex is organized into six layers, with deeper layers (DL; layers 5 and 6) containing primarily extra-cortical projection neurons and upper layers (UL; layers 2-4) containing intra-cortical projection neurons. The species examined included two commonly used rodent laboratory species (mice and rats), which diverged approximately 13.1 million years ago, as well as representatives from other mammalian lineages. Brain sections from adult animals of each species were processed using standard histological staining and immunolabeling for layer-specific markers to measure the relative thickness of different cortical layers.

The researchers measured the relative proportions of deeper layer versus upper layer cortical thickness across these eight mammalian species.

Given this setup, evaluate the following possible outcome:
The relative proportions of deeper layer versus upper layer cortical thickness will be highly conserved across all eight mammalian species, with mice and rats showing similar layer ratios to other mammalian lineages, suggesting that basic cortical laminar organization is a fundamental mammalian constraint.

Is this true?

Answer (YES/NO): NO